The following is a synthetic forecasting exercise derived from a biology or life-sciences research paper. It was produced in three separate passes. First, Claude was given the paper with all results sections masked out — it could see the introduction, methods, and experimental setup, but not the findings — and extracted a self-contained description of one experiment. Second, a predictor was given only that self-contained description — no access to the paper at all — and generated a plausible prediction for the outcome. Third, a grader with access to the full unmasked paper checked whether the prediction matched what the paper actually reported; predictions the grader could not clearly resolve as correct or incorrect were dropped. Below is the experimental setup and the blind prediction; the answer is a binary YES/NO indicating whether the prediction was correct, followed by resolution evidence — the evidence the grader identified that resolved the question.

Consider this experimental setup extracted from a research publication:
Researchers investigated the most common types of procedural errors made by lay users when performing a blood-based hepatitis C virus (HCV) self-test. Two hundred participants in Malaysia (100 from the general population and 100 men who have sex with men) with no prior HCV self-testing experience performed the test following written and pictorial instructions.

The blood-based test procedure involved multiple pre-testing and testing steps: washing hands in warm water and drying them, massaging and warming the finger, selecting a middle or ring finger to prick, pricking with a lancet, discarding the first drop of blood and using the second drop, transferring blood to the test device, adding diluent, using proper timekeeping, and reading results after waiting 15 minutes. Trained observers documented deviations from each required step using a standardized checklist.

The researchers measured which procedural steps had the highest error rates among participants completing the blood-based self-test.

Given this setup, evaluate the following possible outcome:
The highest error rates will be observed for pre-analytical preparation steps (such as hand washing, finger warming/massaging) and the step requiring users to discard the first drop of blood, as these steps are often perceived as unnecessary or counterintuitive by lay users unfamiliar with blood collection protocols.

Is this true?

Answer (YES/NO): NO